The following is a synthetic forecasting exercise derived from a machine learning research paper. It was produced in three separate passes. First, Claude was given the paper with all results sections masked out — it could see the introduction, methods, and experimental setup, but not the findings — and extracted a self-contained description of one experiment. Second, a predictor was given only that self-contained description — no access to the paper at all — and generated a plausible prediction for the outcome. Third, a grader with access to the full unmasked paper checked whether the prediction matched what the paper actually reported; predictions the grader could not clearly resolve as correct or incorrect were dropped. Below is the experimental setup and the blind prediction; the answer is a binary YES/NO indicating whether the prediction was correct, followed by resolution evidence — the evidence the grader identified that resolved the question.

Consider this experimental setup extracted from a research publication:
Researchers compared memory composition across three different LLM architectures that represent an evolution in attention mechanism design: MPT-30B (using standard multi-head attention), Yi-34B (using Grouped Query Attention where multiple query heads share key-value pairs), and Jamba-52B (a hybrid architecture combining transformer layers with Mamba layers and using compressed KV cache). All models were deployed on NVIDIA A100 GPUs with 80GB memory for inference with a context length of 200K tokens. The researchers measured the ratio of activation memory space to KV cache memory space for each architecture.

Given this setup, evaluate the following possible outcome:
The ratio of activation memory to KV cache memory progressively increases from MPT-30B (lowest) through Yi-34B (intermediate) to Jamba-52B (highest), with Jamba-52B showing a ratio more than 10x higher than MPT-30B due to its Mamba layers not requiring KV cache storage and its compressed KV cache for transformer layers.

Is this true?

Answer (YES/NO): NO